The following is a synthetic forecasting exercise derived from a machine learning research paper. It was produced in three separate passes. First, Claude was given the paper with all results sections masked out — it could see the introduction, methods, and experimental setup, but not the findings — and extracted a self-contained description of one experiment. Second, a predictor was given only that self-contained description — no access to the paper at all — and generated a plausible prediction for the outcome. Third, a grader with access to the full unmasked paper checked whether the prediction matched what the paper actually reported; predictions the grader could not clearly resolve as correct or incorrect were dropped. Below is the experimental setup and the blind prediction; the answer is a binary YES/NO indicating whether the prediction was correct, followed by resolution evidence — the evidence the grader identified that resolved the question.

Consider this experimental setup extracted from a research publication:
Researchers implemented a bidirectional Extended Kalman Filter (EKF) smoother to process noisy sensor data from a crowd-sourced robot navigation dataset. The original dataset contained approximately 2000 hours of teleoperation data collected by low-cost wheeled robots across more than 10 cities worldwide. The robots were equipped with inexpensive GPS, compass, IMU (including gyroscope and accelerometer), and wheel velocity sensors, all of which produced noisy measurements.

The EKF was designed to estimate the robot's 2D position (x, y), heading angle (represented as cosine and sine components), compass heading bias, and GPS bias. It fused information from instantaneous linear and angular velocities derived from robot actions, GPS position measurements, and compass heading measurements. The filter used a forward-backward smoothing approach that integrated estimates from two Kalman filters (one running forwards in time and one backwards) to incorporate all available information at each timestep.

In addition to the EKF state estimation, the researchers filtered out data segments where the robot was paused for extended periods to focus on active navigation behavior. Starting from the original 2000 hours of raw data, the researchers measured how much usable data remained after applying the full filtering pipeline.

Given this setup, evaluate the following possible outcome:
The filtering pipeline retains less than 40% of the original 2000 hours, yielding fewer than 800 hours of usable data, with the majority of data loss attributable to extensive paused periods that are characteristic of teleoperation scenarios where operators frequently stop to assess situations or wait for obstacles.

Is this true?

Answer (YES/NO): NO